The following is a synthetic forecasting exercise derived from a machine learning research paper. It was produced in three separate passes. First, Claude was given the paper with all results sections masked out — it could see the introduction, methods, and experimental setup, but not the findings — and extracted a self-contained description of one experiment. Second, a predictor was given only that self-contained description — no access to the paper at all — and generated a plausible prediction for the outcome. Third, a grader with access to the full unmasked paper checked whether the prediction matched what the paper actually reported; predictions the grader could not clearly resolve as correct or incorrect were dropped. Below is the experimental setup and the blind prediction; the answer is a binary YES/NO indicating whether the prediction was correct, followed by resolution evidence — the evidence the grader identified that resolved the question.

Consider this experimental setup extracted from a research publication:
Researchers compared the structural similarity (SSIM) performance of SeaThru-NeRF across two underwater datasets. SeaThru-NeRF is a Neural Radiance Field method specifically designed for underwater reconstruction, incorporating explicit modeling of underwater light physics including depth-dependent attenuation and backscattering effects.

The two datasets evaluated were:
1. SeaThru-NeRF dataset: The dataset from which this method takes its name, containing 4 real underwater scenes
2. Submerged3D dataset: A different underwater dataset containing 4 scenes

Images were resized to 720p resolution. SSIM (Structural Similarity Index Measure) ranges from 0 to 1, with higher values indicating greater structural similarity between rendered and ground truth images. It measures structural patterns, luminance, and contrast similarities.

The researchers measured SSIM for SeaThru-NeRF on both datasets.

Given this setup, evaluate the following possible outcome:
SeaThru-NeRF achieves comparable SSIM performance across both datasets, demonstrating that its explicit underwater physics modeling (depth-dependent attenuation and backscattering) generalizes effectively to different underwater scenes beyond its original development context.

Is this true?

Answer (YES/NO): NO